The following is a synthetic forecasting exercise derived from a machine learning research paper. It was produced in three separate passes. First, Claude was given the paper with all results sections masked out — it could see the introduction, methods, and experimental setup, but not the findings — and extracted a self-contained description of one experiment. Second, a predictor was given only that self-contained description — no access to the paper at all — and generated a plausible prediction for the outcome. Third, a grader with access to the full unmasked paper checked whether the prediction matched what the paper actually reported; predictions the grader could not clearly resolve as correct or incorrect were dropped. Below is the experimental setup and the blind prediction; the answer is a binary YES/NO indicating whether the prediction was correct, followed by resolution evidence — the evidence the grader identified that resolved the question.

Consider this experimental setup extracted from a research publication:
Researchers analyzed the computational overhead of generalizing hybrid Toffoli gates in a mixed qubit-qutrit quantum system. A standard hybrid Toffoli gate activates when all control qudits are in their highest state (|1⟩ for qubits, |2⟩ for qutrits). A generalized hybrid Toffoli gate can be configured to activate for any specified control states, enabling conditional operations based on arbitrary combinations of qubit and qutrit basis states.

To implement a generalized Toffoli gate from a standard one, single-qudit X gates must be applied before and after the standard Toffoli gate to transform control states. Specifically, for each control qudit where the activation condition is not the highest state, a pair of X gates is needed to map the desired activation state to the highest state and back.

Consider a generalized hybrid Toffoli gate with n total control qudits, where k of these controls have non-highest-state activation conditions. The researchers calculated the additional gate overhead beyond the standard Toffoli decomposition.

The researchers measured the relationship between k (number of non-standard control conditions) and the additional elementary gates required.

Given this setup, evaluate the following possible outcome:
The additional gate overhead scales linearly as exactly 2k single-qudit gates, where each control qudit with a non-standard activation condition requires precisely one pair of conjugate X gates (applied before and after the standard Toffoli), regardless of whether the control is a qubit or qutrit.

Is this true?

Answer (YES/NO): YES